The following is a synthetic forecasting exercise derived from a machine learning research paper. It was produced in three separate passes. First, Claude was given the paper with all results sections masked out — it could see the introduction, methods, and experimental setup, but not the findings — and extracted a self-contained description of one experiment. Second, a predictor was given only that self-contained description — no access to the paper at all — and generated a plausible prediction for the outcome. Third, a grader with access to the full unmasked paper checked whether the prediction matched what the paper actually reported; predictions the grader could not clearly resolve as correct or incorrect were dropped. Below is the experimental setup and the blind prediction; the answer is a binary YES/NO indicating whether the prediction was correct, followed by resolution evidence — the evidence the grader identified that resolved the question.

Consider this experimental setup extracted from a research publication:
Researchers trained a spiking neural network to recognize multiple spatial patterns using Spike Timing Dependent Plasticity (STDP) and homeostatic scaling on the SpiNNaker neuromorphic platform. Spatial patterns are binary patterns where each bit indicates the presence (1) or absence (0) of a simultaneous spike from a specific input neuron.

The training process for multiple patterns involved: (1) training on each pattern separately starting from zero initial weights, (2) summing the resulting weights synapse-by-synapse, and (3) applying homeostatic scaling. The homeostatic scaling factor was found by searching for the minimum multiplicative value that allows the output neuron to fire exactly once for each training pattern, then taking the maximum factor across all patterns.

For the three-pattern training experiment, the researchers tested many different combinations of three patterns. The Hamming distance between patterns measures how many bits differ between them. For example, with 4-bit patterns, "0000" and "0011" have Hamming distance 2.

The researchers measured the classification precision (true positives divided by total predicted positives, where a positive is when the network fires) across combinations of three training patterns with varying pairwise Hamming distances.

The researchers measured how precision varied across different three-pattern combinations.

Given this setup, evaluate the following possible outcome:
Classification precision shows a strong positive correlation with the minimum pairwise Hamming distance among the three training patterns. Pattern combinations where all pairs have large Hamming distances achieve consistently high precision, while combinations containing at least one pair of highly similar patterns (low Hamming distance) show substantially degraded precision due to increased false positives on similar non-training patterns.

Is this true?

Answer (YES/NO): NO